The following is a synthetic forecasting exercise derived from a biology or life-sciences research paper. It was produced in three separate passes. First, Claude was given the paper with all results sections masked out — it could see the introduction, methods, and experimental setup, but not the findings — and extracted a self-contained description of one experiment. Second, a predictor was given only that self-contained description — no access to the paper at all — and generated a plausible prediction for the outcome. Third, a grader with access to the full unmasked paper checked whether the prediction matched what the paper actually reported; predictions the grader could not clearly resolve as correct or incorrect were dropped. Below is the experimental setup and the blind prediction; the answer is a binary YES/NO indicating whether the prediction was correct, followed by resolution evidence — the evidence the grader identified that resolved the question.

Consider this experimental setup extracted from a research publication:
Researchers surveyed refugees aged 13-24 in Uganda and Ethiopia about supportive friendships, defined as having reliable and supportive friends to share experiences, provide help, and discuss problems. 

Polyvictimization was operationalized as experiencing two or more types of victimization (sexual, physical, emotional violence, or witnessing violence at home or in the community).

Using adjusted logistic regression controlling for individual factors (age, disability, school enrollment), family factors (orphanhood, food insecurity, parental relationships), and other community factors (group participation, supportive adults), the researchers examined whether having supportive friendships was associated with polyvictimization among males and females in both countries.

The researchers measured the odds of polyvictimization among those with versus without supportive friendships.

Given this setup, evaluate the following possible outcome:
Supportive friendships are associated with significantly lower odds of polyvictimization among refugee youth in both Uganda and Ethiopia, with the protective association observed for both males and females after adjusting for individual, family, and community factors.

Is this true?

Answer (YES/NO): NO